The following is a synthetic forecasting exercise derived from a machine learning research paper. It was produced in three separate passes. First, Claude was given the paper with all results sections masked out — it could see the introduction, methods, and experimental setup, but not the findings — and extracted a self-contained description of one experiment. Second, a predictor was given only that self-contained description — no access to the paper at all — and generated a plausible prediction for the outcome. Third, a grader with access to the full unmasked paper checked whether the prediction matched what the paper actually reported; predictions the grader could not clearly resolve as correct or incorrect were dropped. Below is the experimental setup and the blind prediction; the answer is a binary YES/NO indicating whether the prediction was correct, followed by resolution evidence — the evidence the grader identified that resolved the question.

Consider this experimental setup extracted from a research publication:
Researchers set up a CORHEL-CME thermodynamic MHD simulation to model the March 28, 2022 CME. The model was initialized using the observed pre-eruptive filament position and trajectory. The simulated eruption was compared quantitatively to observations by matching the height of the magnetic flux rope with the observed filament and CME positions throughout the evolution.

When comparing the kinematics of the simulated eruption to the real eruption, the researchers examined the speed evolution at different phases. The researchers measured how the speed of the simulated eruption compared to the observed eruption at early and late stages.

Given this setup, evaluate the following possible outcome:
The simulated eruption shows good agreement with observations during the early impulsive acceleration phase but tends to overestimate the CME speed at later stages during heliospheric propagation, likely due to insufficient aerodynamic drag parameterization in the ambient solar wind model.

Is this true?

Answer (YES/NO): NO